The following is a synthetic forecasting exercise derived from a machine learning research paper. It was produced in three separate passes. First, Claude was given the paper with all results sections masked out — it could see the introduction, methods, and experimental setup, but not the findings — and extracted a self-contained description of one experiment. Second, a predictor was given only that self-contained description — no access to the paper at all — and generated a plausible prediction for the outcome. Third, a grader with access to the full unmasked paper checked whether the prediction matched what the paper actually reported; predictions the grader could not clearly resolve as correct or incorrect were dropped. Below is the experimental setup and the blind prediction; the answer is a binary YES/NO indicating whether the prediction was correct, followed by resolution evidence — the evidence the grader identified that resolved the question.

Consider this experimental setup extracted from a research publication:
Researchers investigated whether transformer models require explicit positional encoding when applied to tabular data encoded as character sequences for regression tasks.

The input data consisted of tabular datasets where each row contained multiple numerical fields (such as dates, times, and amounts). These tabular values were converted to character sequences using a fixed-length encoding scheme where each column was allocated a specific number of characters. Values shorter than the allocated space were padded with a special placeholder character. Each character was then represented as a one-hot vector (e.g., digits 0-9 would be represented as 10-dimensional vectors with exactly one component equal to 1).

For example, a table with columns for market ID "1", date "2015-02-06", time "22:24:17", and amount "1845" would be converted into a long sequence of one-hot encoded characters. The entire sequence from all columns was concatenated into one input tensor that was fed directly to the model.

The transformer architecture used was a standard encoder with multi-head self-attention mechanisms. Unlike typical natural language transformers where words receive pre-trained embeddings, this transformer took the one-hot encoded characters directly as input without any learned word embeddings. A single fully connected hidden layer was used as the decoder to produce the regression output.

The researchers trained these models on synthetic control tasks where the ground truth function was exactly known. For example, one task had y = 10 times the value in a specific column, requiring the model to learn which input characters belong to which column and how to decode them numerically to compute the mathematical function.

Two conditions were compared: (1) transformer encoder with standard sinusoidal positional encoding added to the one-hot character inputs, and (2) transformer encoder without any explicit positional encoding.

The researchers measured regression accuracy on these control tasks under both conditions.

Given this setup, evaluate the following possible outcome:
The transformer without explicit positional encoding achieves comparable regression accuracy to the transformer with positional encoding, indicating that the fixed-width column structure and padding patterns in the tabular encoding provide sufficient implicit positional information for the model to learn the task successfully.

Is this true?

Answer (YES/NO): NO